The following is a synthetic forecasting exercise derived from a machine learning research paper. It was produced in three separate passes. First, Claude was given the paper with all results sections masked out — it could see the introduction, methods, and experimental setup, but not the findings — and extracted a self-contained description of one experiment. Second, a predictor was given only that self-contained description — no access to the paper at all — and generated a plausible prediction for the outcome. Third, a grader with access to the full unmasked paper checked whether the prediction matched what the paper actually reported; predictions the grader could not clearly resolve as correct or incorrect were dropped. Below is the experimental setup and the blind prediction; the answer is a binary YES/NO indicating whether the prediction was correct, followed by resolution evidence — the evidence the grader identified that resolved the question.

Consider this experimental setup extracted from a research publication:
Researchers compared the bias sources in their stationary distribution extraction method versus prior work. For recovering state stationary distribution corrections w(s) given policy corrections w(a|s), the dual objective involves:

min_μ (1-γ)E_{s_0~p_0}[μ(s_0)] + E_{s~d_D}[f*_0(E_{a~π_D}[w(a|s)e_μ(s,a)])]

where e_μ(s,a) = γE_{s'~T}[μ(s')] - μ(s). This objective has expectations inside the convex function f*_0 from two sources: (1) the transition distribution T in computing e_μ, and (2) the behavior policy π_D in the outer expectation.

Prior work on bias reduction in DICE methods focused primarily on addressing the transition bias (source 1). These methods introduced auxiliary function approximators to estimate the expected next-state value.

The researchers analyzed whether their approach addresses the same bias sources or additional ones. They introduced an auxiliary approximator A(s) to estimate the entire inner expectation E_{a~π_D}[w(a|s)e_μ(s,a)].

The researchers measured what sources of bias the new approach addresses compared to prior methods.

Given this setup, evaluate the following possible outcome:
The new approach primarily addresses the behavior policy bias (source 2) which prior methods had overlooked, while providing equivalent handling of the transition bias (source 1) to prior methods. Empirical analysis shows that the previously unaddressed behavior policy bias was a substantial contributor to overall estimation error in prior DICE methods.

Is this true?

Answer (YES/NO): NO